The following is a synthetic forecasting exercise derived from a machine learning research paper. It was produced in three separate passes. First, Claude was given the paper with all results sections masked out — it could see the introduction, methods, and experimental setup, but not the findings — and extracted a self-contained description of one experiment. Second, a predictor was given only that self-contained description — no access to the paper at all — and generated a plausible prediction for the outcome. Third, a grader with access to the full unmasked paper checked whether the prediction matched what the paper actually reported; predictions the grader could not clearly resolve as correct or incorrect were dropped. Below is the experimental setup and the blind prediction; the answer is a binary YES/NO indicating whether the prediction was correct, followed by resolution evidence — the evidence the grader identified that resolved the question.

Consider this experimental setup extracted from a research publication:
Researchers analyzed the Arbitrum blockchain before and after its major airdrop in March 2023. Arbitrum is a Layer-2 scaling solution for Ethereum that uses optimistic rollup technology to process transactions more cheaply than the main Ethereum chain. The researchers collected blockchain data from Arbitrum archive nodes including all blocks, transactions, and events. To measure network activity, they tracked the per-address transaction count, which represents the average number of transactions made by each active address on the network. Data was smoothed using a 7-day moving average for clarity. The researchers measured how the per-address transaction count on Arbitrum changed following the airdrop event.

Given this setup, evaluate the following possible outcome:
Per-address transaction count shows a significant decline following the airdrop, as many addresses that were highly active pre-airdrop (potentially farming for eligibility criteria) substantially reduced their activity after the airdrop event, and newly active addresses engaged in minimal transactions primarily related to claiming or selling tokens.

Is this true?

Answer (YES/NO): YES